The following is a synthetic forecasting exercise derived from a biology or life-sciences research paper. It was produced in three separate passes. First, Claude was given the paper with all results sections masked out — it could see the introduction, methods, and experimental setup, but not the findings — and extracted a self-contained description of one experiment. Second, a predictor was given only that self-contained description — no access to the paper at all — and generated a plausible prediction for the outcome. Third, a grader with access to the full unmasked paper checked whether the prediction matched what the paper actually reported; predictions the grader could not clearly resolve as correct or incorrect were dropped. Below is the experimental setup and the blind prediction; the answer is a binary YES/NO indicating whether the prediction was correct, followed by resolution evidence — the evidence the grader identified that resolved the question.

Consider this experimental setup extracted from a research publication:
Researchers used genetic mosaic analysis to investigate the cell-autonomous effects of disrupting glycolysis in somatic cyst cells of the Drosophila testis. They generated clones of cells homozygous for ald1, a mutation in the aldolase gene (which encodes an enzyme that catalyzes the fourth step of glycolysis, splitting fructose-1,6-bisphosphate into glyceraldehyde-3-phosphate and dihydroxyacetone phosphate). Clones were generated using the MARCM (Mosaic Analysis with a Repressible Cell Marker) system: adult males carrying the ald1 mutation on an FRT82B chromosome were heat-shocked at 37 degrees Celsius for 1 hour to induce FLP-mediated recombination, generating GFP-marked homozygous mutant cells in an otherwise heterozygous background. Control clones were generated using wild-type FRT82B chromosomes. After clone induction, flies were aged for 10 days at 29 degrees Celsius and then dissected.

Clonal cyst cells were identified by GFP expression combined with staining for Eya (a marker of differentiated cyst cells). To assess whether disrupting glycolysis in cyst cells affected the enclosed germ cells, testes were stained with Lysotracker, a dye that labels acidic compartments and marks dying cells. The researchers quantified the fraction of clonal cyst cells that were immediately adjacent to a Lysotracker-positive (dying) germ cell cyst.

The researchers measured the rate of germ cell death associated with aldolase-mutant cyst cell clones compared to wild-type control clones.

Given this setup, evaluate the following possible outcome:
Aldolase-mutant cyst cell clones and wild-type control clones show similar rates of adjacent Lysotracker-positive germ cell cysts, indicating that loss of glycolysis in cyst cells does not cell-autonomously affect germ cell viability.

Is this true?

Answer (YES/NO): NO